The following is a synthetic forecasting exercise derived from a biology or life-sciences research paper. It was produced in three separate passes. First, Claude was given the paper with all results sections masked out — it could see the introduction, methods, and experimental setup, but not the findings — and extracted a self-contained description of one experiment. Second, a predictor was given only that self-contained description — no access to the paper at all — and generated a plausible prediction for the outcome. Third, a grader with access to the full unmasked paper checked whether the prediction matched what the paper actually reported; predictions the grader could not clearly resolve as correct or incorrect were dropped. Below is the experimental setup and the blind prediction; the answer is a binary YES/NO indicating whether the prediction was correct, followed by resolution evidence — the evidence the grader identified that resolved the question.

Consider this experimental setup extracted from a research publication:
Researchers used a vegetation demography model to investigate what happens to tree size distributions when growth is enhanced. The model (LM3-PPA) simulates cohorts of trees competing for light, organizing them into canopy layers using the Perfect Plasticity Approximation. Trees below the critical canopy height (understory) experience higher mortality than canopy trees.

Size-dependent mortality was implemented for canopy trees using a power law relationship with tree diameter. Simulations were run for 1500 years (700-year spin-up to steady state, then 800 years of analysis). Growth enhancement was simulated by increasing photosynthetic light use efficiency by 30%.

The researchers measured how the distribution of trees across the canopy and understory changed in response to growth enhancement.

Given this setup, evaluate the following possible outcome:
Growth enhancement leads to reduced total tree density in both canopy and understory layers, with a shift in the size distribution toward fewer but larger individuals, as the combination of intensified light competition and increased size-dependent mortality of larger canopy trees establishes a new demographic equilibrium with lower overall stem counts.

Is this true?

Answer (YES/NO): NO